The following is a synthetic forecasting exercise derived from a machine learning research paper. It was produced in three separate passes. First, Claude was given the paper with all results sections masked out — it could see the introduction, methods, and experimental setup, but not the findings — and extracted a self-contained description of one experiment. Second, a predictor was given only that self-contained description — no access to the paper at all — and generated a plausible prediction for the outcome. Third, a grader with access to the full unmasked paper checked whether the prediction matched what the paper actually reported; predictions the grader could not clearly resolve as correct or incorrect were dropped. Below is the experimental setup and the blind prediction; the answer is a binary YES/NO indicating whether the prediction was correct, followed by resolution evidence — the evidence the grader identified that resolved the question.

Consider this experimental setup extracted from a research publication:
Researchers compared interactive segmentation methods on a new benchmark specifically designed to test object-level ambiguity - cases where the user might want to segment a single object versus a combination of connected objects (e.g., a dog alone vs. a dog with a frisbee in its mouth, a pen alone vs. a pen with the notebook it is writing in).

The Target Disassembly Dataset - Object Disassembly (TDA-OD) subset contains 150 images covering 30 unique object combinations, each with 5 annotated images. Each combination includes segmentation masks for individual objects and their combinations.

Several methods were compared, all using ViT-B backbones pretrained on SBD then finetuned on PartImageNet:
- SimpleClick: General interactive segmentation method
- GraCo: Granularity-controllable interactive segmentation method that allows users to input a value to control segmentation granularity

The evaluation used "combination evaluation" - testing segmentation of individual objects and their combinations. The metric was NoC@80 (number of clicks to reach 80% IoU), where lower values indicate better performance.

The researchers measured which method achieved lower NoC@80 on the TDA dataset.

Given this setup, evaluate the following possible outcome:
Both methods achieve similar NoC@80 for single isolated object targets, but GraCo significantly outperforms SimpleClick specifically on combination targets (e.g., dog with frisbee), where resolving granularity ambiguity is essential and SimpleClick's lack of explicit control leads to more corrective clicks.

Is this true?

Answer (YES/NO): NO